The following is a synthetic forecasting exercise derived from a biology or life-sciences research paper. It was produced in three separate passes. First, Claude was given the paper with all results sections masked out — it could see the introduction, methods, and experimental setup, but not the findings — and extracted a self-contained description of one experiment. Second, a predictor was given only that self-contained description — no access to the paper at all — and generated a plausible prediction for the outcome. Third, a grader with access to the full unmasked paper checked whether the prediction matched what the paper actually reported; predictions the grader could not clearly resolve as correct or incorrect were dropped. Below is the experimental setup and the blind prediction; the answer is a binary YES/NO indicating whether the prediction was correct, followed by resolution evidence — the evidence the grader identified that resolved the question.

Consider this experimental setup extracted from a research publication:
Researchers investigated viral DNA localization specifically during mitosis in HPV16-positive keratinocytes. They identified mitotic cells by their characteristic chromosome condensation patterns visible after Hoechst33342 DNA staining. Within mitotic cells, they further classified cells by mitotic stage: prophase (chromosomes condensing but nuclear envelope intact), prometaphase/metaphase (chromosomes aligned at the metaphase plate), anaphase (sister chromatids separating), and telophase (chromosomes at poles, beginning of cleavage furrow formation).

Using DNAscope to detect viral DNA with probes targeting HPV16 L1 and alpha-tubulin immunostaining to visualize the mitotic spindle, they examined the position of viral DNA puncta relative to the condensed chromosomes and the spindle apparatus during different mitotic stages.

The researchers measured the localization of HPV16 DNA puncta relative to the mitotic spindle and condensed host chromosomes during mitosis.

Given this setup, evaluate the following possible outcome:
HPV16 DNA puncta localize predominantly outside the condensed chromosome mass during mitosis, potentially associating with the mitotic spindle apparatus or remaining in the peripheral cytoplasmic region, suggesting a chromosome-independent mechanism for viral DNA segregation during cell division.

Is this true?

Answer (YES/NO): NO